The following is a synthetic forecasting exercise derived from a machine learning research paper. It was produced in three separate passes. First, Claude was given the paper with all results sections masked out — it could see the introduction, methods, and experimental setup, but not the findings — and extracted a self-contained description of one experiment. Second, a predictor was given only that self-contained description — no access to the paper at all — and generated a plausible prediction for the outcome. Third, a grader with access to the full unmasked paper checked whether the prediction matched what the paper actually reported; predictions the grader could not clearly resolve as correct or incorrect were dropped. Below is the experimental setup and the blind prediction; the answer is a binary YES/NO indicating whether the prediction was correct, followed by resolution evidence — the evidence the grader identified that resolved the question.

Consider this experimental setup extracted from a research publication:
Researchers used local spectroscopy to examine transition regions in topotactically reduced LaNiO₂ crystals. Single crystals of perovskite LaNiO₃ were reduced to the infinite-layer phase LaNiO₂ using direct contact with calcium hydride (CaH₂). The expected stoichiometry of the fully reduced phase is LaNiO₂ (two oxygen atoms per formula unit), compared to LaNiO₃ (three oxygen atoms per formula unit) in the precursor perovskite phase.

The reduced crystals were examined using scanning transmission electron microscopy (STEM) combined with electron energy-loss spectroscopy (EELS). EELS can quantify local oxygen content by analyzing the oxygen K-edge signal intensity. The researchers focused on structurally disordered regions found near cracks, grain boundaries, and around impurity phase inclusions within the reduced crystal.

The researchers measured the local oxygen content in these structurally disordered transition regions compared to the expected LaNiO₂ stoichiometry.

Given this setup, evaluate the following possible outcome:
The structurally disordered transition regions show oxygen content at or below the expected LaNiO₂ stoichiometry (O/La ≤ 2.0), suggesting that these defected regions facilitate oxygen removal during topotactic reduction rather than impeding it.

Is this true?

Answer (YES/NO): NO